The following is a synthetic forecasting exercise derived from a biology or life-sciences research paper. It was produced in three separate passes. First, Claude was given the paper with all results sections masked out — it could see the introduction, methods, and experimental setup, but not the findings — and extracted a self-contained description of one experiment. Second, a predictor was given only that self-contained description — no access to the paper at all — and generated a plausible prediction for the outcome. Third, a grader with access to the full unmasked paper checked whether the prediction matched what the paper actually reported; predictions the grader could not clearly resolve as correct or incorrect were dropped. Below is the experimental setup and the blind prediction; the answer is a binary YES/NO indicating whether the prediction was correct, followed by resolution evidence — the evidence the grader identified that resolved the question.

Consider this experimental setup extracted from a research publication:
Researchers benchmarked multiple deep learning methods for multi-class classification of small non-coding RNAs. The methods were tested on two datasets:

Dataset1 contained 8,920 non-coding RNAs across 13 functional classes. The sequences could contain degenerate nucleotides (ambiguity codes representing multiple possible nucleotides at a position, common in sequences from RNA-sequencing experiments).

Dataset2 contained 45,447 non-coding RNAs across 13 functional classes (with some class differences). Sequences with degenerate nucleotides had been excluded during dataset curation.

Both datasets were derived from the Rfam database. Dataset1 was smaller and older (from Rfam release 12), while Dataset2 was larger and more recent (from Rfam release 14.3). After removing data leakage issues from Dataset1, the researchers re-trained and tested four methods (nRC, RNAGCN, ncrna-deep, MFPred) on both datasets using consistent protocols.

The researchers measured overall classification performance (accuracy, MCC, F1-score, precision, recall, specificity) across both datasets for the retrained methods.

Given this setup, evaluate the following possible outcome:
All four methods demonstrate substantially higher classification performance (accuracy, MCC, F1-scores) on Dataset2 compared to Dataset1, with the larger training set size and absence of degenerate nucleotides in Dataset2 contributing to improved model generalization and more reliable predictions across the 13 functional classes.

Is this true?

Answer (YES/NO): YES